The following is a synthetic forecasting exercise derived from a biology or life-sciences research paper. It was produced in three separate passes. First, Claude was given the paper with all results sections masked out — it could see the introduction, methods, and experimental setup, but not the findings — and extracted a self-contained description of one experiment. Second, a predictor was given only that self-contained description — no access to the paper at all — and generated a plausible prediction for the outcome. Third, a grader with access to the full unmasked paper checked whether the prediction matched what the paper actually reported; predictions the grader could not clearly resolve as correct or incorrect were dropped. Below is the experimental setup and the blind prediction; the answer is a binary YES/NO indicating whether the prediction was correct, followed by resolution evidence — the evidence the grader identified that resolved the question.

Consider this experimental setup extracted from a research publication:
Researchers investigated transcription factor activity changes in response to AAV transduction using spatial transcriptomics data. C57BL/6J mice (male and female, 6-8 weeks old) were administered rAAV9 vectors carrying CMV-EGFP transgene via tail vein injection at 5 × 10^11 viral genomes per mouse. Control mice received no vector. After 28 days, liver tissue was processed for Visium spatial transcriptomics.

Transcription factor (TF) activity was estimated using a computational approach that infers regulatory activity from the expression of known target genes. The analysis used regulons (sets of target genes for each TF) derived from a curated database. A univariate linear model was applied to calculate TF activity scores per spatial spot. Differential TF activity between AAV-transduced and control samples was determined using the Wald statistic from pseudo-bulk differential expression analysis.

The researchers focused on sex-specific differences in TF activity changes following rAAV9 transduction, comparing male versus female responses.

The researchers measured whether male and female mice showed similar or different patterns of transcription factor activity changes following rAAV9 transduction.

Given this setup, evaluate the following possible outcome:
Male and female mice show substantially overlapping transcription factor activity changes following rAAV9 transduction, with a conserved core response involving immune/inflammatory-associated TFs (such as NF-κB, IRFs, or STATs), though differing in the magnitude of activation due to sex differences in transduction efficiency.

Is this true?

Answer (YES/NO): NO